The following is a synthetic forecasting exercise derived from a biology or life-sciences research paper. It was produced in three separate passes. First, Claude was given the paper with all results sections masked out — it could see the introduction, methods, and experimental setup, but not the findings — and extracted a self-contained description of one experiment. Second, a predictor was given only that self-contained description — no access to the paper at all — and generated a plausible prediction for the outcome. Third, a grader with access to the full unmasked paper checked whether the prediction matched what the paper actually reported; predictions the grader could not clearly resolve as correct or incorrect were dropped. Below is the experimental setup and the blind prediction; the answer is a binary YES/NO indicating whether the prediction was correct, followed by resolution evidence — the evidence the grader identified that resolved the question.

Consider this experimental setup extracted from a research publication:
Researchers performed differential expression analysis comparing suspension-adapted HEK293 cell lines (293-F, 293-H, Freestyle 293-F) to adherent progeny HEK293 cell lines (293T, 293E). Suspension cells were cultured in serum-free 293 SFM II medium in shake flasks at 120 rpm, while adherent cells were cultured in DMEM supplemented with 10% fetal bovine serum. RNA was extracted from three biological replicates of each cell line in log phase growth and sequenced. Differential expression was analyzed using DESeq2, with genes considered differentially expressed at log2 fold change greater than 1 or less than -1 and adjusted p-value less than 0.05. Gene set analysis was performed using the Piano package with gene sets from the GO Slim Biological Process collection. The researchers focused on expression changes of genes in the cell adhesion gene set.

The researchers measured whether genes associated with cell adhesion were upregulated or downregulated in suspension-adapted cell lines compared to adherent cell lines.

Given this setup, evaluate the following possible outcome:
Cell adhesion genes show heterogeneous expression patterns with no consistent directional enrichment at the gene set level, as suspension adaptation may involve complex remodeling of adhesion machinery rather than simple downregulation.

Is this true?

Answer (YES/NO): NO